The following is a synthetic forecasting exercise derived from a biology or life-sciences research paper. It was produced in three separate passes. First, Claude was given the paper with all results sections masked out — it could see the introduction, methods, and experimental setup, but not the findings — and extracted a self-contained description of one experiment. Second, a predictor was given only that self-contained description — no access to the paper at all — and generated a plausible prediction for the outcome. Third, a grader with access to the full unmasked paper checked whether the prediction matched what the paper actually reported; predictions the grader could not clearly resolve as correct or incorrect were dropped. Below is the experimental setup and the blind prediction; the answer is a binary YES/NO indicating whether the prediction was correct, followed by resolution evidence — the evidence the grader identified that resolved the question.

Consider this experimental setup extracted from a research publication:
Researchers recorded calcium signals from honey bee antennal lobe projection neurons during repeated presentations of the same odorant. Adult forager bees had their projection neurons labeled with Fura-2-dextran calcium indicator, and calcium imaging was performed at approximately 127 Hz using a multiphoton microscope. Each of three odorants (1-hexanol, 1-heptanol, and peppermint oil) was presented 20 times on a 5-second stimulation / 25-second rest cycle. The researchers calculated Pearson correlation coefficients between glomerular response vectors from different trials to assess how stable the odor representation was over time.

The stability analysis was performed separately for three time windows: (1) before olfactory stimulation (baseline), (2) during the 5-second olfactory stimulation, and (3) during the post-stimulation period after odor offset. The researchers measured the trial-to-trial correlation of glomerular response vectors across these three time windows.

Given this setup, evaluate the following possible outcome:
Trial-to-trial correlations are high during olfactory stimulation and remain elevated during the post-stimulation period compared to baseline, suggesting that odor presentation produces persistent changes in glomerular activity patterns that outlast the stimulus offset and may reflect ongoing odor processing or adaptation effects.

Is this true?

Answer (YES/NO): YES